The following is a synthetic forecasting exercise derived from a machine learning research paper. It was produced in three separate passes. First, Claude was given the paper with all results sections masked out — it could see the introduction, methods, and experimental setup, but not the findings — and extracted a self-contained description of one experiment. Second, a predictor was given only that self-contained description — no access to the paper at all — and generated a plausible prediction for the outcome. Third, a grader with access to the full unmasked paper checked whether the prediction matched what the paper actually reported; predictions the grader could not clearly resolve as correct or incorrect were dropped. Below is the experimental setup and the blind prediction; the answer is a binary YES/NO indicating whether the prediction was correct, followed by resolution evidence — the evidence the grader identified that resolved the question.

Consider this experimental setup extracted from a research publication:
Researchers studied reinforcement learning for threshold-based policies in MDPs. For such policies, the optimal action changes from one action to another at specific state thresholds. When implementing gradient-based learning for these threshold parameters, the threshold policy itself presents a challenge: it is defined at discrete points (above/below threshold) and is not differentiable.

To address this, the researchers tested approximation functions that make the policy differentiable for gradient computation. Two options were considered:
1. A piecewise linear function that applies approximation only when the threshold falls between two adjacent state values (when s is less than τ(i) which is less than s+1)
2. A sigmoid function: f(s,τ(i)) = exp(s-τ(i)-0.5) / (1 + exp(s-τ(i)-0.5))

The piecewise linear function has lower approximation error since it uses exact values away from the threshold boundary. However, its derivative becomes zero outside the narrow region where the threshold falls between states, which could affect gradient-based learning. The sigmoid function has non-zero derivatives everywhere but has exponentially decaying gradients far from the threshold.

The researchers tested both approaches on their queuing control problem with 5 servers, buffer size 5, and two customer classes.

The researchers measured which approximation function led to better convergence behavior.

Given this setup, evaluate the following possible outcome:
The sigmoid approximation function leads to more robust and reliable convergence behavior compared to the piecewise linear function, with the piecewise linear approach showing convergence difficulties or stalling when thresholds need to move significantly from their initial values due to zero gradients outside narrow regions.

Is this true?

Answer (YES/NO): YES